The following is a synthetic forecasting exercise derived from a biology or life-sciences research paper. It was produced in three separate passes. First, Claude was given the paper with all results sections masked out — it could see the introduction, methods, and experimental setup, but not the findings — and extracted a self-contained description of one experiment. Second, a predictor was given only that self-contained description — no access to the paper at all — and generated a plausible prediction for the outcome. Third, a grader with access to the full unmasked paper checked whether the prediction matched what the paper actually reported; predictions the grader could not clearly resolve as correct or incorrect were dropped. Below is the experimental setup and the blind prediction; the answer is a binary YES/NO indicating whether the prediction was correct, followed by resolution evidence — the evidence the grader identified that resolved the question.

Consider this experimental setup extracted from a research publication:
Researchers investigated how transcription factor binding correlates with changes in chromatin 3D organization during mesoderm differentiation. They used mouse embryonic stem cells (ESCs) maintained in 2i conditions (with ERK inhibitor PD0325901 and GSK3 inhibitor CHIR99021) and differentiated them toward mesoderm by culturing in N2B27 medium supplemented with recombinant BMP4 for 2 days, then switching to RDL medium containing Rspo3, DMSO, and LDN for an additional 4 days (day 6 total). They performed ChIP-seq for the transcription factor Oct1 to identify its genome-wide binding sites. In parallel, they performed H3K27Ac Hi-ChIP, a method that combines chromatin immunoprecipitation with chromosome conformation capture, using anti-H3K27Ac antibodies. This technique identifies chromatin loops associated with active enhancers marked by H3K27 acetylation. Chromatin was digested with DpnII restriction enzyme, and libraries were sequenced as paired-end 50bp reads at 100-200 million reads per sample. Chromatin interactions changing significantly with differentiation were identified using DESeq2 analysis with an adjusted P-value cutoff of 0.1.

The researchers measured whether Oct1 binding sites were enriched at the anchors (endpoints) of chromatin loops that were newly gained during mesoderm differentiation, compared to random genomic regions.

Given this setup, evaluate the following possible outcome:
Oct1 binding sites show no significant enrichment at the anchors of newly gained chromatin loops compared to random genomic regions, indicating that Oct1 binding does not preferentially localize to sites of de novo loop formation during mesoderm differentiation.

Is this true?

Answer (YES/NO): NO